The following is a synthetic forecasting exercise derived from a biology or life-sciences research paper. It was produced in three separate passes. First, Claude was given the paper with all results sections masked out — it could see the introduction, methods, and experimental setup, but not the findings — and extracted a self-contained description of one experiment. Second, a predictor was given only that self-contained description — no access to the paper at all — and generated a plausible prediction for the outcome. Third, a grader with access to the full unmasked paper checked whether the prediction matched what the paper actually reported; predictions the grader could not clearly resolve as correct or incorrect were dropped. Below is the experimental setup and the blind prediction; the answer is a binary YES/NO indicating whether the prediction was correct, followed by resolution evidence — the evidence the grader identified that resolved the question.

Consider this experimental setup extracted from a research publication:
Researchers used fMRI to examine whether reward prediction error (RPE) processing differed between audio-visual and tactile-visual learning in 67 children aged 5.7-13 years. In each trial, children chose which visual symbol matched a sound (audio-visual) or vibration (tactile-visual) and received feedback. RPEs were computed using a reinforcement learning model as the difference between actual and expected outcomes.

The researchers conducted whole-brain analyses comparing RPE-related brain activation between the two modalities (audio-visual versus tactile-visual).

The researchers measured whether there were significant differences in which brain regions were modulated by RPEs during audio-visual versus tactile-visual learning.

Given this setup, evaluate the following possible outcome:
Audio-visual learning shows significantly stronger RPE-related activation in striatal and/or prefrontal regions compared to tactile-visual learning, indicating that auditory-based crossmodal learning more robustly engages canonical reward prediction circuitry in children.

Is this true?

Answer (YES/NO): NO